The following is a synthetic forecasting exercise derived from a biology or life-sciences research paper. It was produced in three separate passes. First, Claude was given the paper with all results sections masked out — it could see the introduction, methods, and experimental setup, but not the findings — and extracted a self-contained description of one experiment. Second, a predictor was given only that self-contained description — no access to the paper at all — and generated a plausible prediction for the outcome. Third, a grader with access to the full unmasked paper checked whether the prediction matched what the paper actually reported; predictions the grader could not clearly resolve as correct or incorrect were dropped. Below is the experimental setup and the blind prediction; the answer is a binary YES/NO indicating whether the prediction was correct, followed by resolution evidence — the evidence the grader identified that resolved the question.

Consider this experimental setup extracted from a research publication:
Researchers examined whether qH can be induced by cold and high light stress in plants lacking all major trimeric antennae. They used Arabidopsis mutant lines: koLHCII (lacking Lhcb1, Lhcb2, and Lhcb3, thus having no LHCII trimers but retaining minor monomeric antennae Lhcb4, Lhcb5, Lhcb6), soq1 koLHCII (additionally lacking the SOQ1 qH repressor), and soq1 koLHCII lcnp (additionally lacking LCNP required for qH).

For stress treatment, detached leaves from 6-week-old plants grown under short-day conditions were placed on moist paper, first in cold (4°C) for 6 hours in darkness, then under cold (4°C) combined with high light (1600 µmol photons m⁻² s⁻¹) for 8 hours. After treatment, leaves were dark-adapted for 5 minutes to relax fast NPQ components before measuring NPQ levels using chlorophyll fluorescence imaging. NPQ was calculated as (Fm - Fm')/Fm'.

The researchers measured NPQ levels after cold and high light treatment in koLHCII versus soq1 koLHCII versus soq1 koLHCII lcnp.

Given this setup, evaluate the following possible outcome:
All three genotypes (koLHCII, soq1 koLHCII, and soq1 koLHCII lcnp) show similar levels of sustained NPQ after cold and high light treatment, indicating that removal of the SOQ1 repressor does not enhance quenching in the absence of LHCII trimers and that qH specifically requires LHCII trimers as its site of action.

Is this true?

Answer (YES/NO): NO